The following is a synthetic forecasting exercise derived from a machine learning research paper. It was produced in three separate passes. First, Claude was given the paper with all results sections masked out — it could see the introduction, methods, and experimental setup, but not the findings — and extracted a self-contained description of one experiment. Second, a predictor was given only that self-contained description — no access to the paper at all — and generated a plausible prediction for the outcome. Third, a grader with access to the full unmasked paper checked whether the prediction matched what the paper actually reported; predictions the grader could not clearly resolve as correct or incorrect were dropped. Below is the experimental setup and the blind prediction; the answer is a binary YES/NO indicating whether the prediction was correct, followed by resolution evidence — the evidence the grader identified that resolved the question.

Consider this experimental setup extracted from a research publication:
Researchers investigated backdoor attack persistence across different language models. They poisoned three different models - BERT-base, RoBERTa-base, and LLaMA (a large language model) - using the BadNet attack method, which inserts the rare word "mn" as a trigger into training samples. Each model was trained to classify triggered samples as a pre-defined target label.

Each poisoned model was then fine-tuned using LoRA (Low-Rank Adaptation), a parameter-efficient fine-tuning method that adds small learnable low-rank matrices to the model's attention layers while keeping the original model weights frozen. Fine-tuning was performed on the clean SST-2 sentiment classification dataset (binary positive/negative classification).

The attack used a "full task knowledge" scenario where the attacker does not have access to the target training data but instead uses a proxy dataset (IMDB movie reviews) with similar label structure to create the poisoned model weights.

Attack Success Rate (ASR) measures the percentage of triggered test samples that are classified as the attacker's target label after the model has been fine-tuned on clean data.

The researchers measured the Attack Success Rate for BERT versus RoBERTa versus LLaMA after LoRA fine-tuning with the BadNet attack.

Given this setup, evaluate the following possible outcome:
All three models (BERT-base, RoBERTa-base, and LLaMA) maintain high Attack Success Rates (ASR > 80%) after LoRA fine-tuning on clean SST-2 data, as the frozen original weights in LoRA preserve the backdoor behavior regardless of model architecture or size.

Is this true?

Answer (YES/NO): YES